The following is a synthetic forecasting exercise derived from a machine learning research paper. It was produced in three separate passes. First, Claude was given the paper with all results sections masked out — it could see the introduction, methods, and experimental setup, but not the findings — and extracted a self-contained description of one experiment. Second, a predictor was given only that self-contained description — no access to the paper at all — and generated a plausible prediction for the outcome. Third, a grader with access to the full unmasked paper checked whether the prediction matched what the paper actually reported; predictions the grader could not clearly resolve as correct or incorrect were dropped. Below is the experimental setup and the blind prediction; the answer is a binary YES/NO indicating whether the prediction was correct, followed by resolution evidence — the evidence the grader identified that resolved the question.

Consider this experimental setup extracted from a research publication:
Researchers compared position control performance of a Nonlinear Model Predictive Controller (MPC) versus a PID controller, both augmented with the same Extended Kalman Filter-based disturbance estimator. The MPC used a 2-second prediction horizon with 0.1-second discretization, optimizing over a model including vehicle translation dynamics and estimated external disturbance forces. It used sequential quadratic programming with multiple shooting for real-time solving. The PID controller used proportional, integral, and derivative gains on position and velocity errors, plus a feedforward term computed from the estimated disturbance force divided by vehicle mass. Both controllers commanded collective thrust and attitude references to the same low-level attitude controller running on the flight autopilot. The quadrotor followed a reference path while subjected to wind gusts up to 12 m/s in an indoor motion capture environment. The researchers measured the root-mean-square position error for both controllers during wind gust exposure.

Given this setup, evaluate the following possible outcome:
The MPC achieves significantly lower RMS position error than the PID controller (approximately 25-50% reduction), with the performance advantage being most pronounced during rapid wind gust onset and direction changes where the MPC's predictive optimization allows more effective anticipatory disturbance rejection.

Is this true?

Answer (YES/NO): NO